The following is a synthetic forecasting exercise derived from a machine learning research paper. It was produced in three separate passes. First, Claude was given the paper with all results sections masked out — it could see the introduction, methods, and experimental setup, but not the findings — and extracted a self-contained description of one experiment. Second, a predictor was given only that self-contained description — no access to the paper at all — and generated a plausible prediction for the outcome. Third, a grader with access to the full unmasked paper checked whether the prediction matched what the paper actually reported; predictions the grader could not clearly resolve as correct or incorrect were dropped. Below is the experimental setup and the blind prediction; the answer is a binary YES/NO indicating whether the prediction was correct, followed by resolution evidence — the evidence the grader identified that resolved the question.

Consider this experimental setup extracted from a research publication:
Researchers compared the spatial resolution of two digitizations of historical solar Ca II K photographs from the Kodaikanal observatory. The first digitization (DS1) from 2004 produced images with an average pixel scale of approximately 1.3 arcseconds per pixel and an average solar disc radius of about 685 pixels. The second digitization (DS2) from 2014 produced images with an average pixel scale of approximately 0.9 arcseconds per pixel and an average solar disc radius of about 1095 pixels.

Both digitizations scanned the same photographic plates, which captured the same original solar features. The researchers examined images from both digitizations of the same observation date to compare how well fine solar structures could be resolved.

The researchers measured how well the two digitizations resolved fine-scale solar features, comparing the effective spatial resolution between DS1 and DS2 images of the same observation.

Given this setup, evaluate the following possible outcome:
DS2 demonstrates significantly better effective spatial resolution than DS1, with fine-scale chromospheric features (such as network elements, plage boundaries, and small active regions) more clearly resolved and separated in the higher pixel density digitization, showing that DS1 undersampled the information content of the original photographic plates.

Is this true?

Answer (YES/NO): NO